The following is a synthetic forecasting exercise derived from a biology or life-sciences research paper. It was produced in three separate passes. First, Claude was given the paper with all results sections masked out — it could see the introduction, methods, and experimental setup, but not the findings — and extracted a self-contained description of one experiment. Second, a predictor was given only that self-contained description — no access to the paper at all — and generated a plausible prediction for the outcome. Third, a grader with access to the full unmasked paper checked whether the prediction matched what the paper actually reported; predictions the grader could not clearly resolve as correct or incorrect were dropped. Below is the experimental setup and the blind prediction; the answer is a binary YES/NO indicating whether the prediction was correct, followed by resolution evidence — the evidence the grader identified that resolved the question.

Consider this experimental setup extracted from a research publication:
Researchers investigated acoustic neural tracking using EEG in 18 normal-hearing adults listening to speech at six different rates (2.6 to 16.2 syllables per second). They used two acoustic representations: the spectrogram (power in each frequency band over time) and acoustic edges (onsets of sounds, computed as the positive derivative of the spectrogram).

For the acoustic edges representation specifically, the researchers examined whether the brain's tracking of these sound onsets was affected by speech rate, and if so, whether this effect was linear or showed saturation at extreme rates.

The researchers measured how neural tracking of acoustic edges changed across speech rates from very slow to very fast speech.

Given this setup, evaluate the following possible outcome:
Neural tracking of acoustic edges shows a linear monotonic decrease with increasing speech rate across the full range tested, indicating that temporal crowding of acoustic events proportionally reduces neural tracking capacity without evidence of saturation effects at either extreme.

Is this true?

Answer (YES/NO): NO